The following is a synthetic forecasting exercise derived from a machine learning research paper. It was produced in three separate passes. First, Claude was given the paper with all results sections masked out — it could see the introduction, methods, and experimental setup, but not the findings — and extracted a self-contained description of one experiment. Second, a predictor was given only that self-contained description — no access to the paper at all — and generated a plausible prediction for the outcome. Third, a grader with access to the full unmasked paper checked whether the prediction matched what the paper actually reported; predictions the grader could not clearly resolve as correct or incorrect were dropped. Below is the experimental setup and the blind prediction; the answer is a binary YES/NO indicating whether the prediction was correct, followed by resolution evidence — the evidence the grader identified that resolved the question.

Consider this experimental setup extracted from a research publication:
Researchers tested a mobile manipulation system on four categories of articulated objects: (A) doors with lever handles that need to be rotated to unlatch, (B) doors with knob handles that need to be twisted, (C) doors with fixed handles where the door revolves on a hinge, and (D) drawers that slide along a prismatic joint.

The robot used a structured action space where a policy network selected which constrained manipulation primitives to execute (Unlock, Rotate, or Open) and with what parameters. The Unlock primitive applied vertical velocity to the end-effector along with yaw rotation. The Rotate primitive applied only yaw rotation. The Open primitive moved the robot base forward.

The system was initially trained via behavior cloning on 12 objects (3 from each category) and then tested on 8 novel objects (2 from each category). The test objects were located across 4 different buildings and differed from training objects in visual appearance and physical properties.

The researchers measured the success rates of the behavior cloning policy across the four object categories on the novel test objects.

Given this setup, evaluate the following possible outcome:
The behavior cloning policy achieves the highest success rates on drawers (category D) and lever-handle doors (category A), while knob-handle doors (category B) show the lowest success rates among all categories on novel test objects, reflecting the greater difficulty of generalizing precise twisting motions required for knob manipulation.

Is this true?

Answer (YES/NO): NO